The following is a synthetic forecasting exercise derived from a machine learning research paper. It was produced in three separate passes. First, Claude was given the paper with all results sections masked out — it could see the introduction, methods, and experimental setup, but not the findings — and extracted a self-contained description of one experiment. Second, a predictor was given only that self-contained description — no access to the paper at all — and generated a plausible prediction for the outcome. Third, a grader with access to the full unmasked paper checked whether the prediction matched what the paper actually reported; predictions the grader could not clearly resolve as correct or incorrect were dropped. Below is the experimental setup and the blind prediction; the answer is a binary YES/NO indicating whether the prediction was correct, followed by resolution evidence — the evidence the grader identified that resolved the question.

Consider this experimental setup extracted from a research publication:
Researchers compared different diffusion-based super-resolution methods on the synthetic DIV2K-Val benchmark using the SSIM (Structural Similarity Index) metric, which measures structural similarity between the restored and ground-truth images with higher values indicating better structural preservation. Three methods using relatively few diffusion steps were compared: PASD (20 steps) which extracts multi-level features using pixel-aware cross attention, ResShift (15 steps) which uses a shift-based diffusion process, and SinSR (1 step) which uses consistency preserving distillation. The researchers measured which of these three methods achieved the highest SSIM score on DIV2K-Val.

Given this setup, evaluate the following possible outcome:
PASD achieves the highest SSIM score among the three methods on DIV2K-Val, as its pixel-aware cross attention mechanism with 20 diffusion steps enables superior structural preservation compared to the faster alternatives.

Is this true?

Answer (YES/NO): NO